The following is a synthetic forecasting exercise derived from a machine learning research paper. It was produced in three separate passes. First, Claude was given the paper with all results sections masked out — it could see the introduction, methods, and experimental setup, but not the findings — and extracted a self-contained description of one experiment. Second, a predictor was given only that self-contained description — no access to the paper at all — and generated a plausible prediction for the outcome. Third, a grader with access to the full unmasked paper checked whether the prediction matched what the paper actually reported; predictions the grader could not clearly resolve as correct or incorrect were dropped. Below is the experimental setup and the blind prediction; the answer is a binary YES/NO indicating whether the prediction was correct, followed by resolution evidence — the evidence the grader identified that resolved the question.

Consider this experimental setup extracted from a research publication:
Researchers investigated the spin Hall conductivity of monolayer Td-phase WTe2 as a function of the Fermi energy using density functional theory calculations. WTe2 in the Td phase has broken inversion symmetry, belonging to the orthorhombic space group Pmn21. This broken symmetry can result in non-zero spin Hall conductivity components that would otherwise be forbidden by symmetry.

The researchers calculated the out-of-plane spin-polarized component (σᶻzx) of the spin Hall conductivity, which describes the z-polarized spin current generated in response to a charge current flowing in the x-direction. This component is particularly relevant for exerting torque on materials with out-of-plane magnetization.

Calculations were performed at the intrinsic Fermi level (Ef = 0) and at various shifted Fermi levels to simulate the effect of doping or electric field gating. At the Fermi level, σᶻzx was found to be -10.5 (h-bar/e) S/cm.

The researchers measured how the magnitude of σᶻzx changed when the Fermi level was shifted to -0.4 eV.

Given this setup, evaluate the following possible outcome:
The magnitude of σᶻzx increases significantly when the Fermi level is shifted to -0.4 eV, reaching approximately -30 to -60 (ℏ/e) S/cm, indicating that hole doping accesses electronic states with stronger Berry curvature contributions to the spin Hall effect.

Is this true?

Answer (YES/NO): NO